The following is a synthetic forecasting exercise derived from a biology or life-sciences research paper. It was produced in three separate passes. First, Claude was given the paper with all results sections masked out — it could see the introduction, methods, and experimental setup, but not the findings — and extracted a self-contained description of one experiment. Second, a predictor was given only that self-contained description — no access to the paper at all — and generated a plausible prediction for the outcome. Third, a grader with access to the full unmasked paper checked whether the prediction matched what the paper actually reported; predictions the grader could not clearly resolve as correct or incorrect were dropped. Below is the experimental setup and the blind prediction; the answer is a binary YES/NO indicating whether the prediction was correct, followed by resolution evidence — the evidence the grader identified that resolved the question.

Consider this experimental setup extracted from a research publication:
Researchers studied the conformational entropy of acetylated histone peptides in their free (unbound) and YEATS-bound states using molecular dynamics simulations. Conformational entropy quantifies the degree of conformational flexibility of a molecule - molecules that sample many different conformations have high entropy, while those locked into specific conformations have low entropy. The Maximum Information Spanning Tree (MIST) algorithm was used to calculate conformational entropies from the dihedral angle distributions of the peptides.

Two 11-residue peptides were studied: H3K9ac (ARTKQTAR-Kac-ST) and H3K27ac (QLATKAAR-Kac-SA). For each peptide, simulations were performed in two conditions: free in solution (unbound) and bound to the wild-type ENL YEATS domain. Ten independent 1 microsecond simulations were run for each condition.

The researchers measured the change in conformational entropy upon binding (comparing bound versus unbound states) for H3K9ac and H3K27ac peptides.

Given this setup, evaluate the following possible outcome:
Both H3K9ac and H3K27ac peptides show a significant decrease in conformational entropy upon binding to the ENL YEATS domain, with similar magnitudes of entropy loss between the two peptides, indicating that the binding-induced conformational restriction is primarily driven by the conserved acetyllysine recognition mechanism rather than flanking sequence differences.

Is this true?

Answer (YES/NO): NO